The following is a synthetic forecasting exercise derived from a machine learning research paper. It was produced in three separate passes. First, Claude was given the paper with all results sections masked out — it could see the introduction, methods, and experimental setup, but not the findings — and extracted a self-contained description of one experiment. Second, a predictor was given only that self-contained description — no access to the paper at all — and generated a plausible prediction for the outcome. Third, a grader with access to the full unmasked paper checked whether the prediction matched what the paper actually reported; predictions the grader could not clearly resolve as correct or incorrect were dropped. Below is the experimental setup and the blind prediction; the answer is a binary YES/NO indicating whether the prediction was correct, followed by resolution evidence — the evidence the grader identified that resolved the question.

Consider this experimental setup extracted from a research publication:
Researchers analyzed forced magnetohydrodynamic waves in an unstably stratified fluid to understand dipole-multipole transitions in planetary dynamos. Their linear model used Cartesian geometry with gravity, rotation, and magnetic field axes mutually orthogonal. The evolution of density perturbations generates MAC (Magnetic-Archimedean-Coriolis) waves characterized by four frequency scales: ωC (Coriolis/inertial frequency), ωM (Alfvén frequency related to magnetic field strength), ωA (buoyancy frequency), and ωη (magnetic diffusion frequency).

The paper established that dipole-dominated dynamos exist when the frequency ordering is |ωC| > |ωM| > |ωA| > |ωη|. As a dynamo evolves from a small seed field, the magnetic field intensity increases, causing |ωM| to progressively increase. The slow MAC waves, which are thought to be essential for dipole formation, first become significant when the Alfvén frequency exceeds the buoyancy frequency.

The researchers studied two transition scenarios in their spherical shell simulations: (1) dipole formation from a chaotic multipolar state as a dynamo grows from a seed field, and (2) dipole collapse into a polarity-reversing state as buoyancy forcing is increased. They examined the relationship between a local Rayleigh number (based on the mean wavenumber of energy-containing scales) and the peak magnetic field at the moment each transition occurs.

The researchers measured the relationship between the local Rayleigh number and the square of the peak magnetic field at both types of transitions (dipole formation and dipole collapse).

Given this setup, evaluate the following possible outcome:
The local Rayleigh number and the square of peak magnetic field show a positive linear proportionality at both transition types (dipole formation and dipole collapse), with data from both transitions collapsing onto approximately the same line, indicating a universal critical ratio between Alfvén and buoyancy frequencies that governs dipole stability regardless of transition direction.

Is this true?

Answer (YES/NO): YES